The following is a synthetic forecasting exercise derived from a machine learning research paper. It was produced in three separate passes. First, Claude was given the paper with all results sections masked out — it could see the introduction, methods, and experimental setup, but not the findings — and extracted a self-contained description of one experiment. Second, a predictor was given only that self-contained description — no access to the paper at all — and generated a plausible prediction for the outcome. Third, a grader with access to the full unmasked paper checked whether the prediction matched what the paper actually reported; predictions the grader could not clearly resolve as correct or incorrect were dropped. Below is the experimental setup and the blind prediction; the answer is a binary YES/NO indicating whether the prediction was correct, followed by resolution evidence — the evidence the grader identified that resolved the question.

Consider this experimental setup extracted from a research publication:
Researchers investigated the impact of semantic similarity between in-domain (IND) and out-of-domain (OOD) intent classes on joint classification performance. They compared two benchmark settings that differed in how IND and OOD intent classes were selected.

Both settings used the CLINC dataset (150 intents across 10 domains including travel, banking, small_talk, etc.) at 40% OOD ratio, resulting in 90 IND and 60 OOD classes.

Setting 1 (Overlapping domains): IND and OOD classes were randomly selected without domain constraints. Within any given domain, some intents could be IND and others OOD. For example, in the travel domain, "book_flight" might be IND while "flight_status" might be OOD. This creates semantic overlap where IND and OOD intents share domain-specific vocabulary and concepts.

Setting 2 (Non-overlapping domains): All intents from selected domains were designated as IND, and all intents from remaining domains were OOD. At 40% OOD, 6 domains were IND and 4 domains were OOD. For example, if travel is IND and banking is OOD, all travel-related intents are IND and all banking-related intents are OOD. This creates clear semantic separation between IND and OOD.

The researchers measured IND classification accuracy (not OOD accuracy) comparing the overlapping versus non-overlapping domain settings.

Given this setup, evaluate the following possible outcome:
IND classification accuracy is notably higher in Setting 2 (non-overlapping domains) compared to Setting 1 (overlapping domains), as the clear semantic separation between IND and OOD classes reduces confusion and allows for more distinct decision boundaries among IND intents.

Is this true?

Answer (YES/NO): NO